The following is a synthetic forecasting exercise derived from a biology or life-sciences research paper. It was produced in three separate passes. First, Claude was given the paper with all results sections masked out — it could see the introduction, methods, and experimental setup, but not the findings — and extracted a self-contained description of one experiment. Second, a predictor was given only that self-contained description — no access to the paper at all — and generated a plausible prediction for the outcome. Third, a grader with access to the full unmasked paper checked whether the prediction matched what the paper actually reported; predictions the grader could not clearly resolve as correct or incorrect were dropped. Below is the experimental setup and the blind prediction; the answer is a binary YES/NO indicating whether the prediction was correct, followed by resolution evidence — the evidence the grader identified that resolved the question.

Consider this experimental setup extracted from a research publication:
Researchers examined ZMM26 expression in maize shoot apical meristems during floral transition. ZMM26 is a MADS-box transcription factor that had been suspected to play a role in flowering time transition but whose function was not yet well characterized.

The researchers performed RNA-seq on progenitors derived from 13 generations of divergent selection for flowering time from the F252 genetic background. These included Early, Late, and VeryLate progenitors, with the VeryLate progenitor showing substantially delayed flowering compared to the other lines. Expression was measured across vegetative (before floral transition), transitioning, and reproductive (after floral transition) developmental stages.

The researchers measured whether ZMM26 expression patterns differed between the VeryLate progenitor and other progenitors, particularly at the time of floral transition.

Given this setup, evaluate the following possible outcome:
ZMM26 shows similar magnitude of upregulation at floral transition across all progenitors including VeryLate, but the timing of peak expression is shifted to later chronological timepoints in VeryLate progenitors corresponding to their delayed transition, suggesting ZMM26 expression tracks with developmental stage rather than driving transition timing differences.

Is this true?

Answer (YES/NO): NO